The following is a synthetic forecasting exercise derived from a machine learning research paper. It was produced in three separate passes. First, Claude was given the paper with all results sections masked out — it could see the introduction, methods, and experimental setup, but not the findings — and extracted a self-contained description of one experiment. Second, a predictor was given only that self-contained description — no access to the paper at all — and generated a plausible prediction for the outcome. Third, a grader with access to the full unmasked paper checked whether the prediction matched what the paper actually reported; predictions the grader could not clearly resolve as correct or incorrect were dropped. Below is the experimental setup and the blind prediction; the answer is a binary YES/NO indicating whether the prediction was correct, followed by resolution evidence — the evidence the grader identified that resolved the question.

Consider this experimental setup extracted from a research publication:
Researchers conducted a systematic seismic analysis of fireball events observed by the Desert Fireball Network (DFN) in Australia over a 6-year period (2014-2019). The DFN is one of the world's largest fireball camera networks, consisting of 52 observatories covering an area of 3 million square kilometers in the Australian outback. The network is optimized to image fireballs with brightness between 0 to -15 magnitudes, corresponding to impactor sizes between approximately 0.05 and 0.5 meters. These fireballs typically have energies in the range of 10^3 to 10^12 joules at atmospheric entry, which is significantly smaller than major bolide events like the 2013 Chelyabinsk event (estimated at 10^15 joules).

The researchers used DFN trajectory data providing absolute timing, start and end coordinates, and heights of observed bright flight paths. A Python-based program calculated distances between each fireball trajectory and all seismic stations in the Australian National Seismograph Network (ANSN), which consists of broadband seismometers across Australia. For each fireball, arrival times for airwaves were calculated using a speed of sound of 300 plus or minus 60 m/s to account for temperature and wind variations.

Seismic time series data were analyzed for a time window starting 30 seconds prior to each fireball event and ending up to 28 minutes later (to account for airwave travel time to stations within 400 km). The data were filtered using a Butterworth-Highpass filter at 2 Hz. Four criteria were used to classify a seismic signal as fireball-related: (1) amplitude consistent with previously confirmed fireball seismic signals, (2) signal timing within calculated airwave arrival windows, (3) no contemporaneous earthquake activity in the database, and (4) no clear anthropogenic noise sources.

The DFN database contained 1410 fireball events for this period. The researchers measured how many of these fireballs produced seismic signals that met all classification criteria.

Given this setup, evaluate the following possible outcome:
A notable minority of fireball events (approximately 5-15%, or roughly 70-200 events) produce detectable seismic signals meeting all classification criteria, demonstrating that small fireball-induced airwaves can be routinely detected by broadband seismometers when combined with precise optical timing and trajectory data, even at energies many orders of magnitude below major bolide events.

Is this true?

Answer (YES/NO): NO